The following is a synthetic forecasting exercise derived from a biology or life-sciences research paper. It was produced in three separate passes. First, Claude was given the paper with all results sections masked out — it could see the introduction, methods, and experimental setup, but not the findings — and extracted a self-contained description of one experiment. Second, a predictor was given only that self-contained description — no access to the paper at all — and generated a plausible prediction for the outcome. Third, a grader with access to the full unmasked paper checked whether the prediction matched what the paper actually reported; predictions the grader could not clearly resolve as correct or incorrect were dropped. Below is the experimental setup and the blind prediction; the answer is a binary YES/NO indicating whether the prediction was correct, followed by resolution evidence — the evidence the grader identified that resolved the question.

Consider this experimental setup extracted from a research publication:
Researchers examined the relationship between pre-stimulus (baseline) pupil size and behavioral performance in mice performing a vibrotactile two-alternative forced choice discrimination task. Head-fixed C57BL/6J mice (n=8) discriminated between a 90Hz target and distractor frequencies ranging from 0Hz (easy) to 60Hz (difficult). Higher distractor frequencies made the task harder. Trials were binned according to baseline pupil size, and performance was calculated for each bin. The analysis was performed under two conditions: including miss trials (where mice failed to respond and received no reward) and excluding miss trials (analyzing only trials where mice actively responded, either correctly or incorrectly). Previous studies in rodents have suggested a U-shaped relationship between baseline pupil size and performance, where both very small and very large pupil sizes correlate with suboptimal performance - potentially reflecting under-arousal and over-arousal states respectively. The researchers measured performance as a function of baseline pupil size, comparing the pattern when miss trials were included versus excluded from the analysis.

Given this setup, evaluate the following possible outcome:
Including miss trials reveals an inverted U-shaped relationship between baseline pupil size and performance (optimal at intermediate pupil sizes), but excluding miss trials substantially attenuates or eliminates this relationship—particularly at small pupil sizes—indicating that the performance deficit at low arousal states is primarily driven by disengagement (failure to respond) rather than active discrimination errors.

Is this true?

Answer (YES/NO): NO